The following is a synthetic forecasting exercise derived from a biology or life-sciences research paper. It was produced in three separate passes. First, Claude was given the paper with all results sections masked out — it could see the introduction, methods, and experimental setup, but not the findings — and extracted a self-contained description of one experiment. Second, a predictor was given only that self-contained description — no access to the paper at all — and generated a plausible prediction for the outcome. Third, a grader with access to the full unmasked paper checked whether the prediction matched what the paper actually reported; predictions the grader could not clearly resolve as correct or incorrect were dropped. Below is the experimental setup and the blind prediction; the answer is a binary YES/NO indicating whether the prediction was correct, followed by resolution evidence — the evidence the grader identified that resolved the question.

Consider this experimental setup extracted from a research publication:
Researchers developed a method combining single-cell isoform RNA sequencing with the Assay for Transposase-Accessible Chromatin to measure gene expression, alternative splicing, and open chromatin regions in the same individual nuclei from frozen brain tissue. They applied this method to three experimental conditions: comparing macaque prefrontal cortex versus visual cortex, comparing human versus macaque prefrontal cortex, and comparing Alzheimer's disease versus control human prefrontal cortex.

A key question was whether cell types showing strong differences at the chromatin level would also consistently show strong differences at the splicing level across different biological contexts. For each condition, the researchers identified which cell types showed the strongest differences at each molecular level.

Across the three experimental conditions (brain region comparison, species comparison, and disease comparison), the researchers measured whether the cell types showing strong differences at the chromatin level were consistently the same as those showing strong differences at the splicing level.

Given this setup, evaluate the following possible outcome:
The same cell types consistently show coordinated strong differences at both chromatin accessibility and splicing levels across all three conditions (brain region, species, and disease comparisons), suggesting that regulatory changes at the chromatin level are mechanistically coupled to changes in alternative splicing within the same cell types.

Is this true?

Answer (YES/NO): NO